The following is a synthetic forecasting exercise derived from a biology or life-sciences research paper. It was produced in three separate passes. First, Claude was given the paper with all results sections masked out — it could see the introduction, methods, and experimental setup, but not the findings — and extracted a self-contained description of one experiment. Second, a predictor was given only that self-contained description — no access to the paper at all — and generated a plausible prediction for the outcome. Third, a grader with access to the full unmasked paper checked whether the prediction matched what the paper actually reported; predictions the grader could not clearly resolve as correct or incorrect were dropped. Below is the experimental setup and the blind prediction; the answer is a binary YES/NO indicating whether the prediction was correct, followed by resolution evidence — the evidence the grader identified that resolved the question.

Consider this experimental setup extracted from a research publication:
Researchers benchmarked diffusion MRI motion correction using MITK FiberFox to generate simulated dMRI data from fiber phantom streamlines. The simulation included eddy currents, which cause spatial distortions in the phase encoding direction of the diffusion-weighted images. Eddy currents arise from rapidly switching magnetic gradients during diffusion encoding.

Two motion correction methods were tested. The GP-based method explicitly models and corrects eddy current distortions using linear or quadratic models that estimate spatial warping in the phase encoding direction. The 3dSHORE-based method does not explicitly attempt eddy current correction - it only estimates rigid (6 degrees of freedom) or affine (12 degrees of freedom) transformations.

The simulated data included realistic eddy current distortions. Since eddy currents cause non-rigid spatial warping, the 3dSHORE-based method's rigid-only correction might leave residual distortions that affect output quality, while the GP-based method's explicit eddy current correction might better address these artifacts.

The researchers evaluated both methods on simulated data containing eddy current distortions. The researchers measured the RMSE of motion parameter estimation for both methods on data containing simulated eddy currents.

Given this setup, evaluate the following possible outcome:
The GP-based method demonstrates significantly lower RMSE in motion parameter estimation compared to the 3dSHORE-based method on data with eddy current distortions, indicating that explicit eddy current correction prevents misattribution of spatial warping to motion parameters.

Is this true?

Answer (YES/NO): NO